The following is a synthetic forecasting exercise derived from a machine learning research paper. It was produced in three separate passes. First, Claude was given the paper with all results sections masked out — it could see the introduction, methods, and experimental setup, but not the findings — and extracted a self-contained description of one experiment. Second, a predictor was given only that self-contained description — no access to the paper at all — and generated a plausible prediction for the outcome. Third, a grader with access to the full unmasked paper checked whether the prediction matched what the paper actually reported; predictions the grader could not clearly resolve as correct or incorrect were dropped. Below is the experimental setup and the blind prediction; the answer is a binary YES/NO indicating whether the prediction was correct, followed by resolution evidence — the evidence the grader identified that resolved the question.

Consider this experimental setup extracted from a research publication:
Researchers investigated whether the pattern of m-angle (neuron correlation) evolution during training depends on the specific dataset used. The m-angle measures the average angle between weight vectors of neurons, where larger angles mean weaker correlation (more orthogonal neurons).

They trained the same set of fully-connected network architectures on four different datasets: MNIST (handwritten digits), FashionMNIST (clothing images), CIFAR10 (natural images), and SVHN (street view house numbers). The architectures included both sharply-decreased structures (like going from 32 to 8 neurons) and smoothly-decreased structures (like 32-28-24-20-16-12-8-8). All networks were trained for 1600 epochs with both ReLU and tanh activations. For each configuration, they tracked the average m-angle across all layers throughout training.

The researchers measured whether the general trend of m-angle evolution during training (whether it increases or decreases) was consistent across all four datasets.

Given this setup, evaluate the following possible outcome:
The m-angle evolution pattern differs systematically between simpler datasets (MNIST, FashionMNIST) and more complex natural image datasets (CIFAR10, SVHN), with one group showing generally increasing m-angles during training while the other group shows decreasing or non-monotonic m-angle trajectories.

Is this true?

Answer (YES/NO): NO